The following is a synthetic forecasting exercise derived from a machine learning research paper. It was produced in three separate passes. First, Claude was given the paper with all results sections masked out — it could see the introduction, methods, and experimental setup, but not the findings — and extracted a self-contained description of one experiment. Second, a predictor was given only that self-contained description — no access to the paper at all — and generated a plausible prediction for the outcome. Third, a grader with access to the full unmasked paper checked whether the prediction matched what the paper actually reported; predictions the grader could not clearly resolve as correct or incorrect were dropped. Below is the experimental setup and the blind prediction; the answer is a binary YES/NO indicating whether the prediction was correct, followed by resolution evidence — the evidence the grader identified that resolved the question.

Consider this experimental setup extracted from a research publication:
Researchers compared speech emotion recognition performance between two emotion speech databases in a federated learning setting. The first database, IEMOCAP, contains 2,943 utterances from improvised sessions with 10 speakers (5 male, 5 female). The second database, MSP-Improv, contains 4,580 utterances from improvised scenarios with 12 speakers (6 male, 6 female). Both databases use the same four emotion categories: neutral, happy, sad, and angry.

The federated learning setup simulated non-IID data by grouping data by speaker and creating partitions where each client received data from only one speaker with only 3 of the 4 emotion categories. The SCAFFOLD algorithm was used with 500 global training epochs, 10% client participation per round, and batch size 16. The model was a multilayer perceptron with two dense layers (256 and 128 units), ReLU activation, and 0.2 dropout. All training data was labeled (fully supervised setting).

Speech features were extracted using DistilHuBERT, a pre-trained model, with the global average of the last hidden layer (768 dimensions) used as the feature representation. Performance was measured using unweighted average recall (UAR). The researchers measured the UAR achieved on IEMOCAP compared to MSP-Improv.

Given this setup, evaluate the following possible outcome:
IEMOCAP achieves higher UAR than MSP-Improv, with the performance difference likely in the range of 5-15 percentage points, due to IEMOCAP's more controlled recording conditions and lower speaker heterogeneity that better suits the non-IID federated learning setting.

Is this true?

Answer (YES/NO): YES